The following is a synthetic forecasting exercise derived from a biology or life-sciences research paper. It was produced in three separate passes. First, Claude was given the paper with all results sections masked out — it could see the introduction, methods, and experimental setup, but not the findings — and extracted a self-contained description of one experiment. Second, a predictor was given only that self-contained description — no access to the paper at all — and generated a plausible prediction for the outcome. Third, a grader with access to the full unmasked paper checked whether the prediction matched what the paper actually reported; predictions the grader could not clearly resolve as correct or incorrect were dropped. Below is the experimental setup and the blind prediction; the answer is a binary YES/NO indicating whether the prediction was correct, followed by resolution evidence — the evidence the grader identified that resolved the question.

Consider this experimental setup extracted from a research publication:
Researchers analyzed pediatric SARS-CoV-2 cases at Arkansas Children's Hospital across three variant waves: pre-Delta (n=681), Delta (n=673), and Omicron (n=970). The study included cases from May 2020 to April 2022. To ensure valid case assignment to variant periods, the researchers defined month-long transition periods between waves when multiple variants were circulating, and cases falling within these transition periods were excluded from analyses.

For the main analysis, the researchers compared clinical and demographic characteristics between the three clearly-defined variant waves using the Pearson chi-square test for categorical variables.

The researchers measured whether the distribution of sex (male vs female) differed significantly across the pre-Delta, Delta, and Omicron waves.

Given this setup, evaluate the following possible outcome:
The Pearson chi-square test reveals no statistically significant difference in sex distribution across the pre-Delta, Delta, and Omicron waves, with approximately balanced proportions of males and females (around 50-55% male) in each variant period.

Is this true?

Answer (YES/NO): YES